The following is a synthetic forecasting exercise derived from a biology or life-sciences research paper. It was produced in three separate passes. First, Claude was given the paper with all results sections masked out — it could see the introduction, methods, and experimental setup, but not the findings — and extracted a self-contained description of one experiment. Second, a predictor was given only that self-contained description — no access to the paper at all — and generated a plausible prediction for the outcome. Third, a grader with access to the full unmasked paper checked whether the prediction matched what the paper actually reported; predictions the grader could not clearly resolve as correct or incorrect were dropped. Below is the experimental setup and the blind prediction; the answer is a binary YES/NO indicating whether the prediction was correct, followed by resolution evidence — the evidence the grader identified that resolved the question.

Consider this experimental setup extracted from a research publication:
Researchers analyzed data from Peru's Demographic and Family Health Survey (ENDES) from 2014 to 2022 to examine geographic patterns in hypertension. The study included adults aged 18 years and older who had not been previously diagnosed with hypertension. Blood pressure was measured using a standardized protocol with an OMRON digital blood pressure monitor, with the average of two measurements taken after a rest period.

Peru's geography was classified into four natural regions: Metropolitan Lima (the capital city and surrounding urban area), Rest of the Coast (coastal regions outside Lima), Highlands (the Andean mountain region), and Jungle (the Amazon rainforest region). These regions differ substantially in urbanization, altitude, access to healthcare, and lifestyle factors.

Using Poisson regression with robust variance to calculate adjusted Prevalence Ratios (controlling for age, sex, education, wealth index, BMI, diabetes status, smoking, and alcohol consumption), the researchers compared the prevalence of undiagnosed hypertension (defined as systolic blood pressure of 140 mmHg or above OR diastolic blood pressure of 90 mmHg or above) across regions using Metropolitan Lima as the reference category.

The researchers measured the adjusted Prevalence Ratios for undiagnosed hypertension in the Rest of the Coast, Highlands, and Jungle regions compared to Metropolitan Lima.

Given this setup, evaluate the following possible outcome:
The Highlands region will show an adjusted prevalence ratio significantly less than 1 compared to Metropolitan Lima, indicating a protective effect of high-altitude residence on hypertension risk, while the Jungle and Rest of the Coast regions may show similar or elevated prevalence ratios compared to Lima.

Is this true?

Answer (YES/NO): NO